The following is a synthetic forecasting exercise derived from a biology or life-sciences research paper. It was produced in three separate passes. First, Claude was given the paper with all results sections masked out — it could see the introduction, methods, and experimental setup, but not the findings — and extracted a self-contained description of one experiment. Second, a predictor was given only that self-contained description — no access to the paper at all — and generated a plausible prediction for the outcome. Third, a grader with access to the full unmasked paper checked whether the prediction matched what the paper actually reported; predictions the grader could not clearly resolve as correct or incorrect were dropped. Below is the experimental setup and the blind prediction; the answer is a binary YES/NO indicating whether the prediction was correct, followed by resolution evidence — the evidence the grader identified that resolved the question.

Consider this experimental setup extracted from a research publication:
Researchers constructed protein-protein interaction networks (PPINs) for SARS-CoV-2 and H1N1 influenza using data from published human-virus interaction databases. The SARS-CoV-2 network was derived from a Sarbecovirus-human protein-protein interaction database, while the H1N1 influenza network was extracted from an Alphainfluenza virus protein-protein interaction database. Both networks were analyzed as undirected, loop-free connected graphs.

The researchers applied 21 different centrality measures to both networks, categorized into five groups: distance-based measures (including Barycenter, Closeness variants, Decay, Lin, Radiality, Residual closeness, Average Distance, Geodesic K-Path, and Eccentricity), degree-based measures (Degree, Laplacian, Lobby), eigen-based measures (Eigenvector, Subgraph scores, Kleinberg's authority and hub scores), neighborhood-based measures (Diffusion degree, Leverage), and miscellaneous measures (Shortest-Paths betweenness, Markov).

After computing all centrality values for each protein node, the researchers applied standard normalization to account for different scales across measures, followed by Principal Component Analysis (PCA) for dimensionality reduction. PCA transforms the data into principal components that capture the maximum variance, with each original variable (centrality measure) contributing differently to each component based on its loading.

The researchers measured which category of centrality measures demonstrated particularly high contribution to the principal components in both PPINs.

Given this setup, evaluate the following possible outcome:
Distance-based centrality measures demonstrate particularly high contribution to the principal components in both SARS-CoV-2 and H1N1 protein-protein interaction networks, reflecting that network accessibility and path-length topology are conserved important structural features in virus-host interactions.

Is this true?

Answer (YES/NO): YES